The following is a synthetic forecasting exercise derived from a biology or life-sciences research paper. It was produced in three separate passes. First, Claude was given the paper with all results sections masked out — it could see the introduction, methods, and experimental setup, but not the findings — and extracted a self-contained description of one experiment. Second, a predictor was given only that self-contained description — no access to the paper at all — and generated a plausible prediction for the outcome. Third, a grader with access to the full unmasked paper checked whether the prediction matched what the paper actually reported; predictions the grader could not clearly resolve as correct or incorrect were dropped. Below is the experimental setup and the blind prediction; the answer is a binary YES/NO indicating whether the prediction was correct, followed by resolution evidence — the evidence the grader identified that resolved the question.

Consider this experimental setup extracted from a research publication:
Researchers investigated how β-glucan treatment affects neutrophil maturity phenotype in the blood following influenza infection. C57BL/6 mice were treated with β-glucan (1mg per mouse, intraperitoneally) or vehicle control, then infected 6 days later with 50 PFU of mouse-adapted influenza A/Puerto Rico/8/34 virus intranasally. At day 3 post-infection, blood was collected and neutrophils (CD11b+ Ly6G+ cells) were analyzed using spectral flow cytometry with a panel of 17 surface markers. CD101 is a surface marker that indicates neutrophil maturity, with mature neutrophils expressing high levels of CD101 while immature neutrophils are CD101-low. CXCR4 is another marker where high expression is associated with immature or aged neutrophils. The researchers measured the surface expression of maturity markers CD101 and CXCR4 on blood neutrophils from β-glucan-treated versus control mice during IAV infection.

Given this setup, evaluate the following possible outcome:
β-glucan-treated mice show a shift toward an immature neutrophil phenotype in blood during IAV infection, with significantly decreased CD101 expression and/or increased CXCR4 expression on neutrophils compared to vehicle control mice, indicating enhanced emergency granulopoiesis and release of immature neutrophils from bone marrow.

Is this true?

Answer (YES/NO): YES